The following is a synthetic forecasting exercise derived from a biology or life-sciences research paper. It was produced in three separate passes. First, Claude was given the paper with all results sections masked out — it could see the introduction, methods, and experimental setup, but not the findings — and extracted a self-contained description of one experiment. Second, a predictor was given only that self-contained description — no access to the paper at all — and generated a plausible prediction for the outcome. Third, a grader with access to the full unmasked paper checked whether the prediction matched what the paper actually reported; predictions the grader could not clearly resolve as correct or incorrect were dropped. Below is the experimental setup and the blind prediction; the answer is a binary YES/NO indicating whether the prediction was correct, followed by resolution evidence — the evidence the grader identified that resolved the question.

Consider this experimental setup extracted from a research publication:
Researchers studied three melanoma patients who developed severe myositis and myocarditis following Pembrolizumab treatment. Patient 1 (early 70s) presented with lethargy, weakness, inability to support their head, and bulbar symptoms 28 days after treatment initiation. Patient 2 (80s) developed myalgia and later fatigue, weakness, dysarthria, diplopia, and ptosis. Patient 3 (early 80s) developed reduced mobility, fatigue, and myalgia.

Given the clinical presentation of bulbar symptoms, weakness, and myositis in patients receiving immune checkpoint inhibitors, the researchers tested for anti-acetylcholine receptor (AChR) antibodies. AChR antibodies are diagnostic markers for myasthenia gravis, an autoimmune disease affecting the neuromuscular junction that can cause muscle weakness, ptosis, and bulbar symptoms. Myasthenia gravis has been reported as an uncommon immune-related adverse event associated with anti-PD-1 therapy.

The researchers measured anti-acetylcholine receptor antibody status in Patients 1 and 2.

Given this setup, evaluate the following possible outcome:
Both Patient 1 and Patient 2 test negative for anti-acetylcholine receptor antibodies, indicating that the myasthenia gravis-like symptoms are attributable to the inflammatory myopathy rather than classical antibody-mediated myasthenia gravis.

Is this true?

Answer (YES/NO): NO